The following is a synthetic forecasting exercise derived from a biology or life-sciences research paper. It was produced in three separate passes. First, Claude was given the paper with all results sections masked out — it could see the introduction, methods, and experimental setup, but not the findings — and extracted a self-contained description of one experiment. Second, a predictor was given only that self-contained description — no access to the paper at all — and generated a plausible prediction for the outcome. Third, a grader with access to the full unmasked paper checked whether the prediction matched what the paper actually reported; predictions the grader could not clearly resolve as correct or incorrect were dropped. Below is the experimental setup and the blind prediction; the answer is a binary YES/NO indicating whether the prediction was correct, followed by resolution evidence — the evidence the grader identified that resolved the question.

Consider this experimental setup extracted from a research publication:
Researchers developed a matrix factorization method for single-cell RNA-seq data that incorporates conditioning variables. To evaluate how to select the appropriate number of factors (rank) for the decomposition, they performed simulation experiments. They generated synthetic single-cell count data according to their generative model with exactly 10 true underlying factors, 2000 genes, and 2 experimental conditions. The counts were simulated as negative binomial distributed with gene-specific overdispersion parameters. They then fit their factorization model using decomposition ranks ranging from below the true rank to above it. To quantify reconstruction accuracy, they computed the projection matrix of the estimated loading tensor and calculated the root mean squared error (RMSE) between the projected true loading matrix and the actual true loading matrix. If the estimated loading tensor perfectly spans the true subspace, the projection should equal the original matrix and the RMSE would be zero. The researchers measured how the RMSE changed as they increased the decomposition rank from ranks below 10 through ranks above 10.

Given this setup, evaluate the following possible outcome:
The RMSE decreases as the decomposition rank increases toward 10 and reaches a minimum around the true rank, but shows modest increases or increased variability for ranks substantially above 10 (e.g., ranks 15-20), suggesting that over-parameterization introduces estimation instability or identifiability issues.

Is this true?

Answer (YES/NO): NO